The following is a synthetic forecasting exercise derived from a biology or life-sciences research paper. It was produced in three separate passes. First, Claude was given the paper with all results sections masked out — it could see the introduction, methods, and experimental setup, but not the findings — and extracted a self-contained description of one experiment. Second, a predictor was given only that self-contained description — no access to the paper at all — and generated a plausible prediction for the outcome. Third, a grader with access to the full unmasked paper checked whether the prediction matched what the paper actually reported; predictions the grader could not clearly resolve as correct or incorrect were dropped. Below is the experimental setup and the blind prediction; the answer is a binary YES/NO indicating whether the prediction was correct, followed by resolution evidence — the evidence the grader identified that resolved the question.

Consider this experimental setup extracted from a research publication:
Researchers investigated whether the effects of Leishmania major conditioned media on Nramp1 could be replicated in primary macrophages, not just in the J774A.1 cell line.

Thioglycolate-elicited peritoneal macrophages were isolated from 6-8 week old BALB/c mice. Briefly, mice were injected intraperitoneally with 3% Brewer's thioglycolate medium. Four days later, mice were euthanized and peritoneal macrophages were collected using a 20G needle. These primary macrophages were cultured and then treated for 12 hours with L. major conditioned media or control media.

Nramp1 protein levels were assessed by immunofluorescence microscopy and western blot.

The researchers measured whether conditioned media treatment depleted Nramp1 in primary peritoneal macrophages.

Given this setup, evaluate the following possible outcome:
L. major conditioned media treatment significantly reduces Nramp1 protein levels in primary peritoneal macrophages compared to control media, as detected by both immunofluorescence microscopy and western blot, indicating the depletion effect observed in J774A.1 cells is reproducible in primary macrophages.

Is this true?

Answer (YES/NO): YES